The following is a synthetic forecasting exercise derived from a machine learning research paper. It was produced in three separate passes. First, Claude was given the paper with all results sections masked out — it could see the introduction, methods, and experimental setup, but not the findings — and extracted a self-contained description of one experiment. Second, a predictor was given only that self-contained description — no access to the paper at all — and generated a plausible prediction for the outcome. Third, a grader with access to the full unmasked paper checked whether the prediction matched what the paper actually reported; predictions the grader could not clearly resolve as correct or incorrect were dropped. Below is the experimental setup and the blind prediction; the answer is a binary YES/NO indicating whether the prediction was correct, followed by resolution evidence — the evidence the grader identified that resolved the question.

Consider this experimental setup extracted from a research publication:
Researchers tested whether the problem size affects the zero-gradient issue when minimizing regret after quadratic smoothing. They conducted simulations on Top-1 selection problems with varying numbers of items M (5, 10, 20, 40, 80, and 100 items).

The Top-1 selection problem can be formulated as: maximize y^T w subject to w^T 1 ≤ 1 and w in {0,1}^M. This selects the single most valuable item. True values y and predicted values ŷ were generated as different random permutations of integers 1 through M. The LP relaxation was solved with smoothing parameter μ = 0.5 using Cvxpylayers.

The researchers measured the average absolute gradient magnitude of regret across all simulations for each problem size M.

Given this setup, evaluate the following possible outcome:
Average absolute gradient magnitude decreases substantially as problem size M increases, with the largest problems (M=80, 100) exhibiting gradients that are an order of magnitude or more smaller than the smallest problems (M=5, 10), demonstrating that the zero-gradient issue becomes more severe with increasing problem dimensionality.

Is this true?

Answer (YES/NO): NO